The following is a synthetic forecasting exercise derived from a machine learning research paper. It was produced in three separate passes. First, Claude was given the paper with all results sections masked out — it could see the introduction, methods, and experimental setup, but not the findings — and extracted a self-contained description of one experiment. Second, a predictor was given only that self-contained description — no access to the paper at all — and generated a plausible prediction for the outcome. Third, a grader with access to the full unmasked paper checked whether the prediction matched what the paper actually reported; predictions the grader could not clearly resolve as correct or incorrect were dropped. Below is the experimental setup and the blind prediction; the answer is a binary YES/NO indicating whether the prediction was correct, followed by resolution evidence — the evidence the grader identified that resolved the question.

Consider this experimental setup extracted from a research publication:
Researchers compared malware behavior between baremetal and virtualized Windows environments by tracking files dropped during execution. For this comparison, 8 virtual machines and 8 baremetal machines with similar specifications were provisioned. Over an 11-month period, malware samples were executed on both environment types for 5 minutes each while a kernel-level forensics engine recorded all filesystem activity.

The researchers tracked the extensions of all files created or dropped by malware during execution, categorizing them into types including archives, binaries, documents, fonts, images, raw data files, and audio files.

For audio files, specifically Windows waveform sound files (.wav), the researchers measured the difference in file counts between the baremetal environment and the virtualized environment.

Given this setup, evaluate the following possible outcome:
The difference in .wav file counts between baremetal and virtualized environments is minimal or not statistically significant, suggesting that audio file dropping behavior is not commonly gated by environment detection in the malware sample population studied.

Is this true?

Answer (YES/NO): NO